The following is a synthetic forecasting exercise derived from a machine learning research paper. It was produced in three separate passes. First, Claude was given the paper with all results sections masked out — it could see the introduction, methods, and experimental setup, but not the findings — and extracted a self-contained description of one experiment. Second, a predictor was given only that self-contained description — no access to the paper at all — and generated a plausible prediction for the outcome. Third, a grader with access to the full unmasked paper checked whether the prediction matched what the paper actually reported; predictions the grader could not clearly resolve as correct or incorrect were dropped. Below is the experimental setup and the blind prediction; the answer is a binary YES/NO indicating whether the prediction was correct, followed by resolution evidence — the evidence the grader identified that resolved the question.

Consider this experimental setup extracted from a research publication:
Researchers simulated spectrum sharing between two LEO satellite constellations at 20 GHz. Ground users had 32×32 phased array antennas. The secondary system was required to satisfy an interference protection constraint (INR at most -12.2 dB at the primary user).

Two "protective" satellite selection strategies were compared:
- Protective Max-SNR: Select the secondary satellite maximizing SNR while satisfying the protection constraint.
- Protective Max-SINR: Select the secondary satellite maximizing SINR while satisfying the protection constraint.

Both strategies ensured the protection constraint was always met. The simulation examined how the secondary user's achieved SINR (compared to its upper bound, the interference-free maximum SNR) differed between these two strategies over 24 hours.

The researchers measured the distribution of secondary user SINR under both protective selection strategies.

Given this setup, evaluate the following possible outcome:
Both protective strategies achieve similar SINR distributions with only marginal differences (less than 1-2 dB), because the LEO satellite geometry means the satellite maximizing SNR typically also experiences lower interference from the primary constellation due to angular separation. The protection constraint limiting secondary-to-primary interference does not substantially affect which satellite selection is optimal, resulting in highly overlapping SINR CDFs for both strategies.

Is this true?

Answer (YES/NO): NO